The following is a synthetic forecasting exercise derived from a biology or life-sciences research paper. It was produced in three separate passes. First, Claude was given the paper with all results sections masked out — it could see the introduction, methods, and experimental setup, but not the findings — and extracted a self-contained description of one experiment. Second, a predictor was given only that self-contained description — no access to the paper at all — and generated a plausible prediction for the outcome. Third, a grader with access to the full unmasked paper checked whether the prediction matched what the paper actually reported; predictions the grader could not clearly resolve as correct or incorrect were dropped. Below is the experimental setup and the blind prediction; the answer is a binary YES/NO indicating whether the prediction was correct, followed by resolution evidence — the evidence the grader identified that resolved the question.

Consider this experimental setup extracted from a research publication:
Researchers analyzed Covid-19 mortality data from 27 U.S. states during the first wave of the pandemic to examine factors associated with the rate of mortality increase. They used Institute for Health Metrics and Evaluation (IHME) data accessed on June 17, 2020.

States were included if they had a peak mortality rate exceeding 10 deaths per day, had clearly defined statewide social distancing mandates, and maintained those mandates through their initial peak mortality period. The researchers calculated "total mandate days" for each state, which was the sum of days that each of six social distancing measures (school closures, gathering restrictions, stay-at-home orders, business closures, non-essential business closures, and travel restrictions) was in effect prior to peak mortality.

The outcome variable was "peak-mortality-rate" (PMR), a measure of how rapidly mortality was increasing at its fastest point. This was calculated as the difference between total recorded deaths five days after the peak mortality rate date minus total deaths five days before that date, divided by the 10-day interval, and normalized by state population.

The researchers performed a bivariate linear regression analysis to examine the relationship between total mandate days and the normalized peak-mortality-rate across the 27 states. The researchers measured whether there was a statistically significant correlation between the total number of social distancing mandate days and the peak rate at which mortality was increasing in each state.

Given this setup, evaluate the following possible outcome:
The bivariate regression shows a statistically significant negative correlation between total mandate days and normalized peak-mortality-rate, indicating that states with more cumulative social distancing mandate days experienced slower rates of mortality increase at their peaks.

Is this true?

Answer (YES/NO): NO